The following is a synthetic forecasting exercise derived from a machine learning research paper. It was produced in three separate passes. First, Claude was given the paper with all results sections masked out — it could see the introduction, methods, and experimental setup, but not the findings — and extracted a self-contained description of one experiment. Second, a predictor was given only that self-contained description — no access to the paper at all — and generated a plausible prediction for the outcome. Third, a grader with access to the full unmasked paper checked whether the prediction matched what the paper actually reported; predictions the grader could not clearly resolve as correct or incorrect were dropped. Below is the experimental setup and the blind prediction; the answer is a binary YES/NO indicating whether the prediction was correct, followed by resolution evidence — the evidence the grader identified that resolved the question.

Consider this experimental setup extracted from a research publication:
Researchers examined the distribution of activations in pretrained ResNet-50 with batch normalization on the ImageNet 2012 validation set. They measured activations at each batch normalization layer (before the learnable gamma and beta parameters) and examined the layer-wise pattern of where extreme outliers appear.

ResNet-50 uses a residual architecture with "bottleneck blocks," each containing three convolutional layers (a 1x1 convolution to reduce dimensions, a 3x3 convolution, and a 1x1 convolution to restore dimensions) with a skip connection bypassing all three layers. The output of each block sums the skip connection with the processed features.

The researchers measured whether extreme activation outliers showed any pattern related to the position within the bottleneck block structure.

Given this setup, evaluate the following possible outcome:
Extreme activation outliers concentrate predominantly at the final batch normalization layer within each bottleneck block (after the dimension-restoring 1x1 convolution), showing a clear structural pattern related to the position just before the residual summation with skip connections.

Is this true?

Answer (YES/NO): YES